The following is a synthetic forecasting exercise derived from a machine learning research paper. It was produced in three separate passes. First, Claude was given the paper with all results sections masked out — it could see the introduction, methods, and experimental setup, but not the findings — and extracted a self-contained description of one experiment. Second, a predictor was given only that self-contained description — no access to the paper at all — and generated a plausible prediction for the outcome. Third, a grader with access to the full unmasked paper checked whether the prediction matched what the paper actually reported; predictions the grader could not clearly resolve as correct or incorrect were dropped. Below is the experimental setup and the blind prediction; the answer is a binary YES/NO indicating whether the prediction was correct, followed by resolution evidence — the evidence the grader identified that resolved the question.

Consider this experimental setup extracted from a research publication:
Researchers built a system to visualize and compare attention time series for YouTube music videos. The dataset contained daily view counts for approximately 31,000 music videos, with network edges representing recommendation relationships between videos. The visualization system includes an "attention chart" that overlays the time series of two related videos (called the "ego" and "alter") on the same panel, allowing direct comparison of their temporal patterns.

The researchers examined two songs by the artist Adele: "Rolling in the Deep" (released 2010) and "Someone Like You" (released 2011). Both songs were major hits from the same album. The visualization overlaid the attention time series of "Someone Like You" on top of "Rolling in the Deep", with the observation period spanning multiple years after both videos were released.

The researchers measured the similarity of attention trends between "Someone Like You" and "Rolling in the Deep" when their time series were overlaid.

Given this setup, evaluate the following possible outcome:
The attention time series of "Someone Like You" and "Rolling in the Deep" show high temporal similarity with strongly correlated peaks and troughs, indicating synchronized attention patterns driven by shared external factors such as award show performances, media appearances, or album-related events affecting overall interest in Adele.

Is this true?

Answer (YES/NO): YES